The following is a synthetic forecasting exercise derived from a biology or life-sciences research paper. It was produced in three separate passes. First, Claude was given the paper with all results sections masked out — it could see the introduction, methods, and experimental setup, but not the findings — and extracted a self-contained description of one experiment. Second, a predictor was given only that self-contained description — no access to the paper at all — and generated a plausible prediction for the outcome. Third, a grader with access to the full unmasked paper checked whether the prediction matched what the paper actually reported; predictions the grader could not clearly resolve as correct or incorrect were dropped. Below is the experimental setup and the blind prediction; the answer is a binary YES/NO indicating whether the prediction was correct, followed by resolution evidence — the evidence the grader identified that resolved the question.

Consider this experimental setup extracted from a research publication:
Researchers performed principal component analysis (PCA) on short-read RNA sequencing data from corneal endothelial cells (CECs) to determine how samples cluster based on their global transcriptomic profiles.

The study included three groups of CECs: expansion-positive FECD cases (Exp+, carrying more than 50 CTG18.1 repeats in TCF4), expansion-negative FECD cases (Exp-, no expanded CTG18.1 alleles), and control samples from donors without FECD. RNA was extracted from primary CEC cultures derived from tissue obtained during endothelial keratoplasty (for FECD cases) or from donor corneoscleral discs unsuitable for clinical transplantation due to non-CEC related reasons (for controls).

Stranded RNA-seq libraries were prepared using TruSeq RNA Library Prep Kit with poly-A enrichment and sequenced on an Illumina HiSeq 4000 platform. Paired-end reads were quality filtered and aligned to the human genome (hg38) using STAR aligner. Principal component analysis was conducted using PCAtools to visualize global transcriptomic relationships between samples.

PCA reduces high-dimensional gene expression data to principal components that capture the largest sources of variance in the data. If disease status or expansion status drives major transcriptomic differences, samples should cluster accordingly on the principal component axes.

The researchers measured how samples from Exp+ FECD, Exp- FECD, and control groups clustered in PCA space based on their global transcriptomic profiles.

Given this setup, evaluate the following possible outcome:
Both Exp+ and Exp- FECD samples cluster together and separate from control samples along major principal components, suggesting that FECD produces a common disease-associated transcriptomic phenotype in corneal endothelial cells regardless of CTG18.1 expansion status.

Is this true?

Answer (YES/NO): NO